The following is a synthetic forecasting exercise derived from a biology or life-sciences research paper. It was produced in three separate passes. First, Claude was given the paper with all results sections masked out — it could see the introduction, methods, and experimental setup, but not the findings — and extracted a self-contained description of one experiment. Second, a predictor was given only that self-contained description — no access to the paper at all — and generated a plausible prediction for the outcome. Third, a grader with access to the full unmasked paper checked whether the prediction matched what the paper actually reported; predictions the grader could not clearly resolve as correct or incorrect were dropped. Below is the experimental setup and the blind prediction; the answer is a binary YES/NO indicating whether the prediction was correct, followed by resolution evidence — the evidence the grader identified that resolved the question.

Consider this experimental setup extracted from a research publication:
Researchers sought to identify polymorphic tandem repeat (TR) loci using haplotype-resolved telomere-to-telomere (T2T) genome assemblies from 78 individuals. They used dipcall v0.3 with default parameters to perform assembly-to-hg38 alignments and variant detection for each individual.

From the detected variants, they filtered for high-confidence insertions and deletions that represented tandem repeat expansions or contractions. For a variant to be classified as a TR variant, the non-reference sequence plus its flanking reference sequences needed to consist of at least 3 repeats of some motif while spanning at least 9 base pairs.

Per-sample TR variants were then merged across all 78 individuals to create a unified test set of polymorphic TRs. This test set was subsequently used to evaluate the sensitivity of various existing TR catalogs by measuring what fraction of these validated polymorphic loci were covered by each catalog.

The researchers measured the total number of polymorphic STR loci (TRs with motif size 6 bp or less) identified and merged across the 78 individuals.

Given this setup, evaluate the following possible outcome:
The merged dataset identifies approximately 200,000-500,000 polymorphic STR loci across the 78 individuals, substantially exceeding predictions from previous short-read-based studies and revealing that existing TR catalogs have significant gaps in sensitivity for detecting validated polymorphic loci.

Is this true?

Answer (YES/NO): YES